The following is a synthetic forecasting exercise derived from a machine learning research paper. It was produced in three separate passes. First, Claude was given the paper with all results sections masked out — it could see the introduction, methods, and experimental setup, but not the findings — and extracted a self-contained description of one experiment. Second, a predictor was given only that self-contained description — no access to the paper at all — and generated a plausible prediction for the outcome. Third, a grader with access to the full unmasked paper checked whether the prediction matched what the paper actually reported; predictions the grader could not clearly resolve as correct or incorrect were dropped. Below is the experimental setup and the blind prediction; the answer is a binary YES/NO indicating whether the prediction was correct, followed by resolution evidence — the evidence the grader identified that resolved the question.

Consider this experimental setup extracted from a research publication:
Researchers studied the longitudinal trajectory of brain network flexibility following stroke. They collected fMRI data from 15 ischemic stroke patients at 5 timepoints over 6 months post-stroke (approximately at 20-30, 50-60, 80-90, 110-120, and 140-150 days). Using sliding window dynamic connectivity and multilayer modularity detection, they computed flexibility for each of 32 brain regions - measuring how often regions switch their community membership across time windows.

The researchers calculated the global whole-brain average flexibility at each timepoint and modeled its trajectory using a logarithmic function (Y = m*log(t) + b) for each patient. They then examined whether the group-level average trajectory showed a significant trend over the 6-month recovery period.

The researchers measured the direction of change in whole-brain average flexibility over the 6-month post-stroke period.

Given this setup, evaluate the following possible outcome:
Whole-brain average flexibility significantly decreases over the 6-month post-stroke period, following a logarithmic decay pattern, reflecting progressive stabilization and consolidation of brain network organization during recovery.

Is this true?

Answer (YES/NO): NO